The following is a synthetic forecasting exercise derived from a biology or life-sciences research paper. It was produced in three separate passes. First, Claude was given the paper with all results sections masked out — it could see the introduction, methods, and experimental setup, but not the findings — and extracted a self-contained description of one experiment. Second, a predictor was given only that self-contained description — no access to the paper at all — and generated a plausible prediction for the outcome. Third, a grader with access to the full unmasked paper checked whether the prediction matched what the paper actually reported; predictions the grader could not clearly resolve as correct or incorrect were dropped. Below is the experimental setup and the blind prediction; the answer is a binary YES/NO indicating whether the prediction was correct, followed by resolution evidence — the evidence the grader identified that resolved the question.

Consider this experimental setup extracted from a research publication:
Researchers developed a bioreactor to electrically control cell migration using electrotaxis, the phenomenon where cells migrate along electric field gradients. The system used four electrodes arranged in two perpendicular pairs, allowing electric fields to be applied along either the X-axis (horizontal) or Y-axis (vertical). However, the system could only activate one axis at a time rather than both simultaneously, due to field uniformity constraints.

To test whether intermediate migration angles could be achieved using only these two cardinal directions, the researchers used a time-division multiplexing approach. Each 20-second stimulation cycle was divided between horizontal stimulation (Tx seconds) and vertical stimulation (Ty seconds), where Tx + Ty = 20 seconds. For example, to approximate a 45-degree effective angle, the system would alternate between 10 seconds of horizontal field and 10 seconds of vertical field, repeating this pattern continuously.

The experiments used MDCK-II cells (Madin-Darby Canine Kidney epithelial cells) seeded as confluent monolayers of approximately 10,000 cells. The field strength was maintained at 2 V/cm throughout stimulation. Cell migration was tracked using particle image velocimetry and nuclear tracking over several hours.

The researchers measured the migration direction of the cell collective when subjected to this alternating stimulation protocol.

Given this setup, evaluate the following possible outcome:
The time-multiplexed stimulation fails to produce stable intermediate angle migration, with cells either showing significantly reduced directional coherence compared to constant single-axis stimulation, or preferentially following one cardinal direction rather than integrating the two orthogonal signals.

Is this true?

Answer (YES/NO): NO